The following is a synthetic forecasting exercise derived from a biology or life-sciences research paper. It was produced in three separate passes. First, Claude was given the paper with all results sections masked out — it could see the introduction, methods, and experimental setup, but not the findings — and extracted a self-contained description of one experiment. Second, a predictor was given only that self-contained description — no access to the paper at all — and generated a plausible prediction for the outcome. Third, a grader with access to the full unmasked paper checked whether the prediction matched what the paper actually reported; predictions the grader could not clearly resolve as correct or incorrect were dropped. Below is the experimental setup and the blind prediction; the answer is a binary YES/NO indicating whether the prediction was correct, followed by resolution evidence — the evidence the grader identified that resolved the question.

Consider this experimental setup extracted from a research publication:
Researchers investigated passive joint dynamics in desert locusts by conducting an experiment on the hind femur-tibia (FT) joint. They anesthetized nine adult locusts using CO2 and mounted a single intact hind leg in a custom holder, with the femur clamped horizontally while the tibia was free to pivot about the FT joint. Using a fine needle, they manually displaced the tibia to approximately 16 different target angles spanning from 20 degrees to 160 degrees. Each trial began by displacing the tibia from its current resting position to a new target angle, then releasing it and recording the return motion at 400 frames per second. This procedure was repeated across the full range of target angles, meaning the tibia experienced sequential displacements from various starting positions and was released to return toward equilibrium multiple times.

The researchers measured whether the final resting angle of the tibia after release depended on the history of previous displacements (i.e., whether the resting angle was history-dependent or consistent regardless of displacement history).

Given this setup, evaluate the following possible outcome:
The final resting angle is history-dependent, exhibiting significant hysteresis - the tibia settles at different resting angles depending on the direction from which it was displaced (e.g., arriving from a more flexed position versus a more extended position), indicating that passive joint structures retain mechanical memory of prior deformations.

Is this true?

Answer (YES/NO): YES